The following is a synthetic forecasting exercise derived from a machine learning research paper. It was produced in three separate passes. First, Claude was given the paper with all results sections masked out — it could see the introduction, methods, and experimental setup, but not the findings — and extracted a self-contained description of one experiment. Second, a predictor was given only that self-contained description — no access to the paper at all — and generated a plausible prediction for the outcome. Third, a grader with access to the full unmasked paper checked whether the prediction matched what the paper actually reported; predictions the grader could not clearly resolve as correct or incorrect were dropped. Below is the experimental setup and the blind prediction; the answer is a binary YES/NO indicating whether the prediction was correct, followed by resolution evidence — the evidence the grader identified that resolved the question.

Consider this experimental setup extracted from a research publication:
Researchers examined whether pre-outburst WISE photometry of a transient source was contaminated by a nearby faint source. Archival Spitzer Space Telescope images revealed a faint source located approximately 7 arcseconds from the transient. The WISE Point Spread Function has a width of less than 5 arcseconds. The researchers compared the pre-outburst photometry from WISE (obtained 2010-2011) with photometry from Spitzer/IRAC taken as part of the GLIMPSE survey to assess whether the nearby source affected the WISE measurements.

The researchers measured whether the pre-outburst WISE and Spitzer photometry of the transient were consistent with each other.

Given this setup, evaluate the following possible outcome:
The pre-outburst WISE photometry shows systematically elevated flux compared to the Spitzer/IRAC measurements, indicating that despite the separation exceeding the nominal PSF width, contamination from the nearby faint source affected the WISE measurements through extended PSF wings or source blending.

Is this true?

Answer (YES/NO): NO